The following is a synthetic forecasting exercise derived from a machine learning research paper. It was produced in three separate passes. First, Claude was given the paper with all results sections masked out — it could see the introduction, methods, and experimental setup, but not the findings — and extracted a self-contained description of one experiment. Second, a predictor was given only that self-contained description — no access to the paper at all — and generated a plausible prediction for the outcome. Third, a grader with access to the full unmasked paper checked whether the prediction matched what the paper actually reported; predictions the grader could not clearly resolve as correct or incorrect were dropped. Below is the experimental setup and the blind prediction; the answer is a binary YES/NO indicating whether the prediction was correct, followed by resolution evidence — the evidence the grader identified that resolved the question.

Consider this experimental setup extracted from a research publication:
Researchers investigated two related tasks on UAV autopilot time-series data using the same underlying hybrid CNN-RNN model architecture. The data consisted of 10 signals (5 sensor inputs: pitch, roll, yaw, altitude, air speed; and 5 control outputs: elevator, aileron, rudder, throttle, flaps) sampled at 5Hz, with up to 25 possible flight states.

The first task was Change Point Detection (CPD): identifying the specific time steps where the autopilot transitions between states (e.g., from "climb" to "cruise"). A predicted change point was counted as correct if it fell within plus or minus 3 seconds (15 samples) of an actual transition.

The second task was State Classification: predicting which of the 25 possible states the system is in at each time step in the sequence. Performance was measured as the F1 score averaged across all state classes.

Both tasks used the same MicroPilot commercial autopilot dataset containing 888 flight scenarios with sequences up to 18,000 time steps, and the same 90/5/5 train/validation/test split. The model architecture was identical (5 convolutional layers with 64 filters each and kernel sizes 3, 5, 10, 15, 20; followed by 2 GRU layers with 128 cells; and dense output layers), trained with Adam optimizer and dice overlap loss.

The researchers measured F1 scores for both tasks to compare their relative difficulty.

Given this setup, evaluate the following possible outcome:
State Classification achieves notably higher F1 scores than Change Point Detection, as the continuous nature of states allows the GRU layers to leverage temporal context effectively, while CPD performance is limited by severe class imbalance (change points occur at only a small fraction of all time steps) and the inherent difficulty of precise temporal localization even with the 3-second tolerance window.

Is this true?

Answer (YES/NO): YES